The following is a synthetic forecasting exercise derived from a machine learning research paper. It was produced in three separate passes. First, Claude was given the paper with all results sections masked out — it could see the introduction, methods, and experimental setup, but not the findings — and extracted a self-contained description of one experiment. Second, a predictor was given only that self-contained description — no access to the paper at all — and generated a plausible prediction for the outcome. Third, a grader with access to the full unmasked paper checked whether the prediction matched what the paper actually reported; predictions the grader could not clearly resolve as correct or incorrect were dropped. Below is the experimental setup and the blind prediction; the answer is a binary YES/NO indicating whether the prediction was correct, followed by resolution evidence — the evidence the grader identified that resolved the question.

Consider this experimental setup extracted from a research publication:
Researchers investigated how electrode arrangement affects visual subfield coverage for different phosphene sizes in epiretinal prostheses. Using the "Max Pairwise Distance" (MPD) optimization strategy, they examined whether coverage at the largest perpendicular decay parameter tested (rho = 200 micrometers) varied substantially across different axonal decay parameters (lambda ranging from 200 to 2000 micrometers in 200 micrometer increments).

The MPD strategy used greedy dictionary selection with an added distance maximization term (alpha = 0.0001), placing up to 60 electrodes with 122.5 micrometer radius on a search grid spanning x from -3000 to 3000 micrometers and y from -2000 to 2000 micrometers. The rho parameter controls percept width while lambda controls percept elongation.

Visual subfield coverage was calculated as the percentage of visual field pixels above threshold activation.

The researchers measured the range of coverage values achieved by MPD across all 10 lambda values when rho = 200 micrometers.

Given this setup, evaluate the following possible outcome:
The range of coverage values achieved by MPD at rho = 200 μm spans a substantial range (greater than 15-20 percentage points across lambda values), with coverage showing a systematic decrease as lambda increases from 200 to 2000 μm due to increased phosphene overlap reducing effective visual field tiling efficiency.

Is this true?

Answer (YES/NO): NO